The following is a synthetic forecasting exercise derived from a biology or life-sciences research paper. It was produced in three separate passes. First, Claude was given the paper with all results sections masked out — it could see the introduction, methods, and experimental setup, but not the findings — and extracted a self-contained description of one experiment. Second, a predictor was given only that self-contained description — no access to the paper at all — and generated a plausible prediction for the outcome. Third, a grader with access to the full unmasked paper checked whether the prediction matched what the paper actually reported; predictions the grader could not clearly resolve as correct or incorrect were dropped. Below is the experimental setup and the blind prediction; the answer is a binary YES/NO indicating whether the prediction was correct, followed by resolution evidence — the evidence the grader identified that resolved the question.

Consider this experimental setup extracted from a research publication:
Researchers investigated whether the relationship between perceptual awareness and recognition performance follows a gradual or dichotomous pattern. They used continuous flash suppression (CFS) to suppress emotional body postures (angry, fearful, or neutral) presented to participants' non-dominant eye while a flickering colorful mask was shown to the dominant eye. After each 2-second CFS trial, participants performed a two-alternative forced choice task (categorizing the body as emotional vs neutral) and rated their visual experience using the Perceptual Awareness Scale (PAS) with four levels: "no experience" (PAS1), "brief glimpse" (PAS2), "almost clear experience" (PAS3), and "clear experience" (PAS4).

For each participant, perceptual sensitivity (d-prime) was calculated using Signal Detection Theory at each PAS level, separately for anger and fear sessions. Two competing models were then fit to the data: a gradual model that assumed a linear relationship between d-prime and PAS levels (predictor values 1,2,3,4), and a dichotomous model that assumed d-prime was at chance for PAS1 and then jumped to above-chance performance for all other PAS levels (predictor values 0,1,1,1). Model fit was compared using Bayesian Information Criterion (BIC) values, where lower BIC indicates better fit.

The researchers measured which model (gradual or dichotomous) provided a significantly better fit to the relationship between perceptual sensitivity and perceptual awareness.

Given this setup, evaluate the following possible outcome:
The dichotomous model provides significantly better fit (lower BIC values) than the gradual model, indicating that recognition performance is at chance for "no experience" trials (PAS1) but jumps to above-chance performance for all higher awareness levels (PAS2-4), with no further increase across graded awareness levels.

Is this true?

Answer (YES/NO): NO